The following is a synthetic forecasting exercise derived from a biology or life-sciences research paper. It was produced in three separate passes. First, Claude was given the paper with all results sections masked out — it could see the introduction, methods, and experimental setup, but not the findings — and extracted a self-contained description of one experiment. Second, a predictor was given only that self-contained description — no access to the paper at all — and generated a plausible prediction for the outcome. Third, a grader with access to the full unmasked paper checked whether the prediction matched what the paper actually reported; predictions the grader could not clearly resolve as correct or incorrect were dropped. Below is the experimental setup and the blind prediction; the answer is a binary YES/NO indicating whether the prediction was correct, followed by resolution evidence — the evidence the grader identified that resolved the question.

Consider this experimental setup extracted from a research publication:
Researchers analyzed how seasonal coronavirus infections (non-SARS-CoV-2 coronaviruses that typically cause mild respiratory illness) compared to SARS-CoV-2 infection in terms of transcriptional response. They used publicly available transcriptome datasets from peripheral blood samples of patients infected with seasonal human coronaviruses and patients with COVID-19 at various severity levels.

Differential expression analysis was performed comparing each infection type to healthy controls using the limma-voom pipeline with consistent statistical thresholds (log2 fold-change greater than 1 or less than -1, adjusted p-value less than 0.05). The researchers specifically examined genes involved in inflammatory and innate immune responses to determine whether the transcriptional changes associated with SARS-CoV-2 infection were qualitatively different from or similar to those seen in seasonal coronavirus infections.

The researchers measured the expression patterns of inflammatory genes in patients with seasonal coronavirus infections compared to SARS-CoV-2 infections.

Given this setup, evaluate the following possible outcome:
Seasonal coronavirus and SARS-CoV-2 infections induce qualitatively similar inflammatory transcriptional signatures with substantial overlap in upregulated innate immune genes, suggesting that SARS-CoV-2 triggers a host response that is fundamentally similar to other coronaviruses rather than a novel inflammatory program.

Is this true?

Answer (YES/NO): NO